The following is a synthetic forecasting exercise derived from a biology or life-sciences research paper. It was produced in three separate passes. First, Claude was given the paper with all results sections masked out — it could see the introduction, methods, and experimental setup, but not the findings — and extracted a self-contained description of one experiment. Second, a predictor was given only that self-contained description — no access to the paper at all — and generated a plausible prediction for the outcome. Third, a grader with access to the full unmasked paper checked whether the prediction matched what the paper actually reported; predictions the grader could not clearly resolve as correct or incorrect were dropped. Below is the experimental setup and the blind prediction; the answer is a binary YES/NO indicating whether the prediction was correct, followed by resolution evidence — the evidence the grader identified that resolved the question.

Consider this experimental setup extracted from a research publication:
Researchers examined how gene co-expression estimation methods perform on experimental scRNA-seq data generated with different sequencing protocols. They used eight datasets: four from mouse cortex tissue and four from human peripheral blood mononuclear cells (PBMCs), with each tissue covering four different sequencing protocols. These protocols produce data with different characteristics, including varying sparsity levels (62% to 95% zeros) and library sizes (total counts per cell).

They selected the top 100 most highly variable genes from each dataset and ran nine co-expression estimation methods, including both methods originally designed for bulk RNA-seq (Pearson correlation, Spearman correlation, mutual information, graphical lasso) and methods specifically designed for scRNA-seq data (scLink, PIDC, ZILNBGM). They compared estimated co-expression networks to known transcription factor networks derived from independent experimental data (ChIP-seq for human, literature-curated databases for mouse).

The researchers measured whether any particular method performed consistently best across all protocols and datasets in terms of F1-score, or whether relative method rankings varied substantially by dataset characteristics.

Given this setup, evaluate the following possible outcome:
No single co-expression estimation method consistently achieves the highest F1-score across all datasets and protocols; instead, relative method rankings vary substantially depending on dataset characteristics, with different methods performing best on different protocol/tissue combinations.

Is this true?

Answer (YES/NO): YES